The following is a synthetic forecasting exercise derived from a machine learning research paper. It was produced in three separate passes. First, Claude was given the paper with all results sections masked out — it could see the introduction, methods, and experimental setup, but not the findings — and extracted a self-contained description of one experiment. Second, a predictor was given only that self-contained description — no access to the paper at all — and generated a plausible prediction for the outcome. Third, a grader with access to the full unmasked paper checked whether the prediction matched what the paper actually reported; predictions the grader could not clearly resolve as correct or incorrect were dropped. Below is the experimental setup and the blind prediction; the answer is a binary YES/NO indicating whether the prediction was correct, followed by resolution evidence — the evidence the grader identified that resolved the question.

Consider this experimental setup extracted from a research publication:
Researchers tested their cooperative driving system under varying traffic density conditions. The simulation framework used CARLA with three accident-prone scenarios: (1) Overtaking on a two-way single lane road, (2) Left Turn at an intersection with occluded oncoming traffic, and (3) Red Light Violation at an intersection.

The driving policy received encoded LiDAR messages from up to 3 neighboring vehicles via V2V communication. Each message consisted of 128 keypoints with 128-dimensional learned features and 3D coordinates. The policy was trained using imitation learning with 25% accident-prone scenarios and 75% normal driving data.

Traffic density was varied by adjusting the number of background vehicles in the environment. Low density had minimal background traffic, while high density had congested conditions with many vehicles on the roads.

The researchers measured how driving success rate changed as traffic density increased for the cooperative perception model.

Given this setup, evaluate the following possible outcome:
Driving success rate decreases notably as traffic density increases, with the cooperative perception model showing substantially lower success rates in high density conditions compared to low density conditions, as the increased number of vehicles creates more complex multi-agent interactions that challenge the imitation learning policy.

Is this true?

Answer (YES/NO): NO